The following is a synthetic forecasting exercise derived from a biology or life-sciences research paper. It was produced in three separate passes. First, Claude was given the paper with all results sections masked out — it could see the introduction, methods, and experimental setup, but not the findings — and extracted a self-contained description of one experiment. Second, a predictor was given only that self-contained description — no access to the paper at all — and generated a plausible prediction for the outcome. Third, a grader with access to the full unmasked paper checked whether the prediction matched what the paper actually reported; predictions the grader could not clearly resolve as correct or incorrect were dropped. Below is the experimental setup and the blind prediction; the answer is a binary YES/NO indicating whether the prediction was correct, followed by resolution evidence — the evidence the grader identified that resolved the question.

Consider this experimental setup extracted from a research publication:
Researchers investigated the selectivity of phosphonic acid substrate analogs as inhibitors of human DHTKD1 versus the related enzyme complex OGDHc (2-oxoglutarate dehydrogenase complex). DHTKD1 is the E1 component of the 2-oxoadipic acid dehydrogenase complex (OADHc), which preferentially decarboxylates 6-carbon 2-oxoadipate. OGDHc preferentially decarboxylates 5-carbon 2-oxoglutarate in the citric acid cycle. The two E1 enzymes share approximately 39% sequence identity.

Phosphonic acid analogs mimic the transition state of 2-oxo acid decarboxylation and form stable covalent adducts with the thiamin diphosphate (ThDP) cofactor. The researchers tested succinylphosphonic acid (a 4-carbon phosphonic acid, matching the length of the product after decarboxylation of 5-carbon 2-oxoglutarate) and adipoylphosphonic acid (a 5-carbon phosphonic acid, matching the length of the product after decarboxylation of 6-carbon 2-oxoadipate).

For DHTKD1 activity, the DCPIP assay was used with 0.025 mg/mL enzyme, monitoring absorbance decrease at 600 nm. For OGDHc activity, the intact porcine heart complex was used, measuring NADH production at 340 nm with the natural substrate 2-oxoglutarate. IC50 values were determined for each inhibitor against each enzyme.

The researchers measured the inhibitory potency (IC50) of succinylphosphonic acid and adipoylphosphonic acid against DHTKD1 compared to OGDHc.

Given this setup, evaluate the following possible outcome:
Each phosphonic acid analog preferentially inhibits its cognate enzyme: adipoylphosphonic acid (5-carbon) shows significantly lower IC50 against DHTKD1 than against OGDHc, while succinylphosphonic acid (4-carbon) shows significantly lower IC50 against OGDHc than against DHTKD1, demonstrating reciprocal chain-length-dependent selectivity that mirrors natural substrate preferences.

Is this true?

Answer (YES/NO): YES